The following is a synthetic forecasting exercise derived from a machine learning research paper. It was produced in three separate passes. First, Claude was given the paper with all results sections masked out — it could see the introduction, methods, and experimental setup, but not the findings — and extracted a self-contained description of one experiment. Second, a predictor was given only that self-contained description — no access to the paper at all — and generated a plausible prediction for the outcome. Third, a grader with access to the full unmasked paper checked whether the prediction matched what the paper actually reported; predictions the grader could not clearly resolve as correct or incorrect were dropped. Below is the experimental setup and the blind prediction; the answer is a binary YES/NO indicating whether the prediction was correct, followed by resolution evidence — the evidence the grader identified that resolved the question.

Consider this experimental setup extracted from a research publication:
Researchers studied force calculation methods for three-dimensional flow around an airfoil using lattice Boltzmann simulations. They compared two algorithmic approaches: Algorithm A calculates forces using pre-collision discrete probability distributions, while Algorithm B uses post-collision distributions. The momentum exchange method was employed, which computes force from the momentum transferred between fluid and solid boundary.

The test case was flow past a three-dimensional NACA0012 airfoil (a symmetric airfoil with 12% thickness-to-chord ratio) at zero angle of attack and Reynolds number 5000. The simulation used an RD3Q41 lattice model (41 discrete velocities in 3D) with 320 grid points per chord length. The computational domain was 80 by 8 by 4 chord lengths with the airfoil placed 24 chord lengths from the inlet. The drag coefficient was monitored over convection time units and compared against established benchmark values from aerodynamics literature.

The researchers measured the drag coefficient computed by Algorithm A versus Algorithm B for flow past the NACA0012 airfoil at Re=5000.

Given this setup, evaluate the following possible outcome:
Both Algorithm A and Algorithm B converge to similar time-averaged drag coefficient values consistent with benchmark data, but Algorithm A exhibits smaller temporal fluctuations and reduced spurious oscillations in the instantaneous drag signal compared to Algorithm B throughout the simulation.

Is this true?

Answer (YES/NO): NO